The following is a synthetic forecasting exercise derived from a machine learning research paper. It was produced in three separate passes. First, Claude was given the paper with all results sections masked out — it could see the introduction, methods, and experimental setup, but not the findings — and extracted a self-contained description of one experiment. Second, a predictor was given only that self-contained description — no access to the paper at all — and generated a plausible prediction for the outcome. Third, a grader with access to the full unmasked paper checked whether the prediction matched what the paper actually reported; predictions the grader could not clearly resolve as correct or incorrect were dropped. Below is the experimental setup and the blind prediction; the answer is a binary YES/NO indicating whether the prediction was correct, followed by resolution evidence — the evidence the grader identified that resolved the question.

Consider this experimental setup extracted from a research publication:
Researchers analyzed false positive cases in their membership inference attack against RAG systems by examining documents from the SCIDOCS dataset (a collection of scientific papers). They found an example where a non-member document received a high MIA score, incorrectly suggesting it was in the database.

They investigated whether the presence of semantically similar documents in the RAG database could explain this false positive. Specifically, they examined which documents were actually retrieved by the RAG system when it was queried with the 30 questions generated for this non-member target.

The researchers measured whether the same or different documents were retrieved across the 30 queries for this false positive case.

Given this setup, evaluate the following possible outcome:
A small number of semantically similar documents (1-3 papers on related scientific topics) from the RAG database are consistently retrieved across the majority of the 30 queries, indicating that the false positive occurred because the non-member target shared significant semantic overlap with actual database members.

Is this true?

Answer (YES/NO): YES